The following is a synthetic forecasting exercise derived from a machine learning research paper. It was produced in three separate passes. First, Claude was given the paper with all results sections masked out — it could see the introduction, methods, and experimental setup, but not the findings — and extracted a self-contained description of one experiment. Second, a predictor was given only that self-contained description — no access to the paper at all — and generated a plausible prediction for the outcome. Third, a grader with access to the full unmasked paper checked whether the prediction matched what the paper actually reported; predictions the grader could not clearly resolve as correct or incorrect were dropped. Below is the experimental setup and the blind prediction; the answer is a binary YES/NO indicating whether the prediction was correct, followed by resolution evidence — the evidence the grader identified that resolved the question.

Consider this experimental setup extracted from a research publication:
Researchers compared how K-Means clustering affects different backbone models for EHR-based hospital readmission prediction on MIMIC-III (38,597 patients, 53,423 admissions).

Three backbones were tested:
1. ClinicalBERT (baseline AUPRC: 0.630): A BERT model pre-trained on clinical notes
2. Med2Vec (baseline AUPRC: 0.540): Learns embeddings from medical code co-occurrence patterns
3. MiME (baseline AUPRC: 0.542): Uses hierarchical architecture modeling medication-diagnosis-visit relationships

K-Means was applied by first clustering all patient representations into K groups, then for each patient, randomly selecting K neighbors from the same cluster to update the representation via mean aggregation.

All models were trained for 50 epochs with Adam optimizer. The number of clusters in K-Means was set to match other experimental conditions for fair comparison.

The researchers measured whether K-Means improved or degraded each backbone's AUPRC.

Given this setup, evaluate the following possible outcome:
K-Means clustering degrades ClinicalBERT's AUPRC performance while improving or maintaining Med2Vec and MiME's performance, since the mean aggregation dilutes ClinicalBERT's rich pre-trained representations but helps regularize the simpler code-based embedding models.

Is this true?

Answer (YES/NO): NO